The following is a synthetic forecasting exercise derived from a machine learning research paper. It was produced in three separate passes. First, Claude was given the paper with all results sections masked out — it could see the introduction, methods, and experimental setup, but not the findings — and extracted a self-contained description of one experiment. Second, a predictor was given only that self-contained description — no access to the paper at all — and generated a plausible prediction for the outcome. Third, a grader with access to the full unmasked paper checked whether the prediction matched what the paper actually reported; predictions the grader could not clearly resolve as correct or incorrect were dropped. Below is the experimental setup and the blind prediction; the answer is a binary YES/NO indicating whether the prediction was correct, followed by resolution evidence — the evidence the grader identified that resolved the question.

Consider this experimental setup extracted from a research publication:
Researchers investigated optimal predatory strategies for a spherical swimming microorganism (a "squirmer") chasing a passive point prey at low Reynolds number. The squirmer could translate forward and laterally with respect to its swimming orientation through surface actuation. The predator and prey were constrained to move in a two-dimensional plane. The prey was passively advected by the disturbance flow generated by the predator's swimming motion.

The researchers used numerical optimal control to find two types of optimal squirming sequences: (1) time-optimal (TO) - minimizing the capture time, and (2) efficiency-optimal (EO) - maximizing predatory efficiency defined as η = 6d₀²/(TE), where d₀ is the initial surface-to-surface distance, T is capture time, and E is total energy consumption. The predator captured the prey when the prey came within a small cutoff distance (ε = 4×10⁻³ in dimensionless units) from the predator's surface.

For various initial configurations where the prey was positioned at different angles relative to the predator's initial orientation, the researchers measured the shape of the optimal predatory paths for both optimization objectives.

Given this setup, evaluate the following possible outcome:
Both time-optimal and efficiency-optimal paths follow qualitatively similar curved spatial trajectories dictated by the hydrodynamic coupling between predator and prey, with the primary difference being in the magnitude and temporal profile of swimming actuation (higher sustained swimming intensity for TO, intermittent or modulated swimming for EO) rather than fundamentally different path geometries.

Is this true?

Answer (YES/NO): NO